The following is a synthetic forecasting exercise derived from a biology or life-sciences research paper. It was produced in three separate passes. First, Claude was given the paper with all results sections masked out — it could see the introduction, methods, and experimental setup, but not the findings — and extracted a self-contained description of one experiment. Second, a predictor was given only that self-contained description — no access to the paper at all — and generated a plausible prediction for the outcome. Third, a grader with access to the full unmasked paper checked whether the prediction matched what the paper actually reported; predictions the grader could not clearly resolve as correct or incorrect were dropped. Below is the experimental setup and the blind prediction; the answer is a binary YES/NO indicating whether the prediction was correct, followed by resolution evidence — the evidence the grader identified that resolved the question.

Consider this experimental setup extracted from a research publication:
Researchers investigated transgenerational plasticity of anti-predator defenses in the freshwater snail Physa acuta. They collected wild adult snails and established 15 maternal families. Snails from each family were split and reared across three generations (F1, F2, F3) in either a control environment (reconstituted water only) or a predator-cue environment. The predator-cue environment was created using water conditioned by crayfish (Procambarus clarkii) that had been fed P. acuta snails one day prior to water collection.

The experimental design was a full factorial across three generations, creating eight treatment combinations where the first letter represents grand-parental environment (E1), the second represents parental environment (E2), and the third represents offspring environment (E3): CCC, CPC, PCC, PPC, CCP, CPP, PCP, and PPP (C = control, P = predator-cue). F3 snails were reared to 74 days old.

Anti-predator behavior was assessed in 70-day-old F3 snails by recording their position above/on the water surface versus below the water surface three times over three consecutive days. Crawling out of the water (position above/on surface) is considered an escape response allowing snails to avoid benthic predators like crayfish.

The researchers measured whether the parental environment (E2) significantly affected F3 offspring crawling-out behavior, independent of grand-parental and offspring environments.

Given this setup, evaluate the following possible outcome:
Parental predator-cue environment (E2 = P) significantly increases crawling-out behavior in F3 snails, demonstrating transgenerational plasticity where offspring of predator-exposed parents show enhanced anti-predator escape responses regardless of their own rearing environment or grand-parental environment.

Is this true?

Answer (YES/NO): NO